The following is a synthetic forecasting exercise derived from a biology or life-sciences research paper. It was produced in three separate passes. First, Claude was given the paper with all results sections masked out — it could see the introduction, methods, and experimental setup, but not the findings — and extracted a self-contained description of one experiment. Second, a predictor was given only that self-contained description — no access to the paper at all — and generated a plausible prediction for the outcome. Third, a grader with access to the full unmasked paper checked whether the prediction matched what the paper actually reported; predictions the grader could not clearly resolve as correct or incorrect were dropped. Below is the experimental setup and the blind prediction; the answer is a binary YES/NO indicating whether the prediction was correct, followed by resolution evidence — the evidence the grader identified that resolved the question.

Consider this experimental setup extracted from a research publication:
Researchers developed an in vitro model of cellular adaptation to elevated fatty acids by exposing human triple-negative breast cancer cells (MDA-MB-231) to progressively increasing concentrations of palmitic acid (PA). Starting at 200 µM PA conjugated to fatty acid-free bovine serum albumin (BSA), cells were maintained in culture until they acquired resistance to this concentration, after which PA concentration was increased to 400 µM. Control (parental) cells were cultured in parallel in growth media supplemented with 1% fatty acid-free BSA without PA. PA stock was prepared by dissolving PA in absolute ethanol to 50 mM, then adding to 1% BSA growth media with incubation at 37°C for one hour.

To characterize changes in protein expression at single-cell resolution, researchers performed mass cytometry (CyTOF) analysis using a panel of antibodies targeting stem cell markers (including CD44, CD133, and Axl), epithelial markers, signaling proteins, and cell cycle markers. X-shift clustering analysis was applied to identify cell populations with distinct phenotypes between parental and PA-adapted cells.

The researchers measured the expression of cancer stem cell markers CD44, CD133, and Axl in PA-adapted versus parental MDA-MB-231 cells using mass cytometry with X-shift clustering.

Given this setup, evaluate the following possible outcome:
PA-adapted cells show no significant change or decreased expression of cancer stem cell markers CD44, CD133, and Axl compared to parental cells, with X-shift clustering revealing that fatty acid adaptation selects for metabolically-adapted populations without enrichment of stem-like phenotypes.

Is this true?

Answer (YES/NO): NO